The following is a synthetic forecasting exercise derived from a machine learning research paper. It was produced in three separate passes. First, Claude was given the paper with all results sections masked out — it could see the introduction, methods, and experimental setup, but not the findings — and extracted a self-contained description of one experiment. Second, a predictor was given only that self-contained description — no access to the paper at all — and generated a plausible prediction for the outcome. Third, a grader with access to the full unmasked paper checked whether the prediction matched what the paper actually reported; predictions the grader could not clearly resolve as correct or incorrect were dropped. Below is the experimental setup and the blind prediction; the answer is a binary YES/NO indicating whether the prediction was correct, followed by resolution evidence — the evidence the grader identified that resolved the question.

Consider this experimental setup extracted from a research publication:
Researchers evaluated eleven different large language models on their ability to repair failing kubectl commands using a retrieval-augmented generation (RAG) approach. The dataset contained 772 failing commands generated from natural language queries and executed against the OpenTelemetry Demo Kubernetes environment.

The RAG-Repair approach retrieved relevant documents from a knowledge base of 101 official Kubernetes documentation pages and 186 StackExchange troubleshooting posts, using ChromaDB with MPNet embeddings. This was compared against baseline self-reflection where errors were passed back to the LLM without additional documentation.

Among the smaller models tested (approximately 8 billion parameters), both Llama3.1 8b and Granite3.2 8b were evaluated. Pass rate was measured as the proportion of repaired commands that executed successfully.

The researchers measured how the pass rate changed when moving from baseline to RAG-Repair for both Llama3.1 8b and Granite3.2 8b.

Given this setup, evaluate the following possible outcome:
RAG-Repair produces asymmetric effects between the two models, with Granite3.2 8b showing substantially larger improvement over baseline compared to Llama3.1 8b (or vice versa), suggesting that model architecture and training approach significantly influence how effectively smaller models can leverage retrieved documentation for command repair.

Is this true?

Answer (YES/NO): NO